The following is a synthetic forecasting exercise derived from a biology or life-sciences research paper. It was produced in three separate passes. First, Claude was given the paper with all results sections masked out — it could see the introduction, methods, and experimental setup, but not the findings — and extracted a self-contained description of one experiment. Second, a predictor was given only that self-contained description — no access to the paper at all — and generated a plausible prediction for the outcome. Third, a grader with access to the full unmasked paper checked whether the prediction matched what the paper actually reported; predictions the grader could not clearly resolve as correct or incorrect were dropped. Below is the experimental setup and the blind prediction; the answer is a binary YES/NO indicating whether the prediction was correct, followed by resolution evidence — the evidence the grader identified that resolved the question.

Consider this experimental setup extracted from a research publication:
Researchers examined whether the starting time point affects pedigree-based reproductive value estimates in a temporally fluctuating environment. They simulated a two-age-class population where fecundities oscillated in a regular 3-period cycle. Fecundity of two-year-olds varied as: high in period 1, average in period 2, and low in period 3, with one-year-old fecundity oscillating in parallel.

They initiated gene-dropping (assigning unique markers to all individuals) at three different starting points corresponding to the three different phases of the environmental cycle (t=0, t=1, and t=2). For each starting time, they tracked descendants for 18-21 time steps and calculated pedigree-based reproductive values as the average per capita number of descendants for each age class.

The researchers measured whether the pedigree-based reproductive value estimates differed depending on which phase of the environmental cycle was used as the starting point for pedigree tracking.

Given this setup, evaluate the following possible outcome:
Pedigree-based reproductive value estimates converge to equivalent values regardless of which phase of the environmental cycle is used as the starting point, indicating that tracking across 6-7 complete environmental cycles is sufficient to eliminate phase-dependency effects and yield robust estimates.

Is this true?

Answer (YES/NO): NO